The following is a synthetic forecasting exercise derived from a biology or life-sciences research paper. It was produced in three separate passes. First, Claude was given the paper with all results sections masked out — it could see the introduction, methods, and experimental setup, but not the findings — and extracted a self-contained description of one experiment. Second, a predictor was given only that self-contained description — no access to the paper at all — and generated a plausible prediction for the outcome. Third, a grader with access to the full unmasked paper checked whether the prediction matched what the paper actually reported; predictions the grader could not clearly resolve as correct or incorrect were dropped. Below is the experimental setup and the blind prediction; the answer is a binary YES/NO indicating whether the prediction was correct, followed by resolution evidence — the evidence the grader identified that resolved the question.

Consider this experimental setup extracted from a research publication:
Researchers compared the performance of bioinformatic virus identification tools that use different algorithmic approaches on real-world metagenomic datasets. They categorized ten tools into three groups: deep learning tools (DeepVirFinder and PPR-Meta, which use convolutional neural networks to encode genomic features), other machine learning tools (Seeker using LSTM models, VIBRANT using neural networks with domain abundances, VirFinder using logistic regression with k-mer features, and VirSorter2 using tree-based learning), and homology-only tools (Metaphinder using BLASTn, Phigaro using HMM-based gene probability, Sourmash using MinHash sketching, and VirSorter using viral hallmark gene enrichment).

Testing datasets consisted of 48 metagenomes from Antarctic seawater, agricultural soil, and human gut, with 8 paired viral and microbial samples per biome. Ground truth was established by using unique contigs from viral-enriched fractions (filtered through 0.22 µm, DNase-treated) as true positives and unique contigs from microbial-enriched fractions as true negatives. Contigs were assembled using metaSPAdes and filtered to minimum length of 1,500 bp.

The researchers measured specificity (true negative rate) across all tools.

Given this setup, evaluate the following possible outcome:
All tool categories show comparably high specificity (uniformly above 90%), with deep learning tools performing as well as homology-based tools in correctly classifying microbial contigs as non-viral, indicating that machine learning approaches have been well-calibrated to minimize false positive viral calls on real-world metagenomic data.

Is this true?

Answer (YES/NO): NO